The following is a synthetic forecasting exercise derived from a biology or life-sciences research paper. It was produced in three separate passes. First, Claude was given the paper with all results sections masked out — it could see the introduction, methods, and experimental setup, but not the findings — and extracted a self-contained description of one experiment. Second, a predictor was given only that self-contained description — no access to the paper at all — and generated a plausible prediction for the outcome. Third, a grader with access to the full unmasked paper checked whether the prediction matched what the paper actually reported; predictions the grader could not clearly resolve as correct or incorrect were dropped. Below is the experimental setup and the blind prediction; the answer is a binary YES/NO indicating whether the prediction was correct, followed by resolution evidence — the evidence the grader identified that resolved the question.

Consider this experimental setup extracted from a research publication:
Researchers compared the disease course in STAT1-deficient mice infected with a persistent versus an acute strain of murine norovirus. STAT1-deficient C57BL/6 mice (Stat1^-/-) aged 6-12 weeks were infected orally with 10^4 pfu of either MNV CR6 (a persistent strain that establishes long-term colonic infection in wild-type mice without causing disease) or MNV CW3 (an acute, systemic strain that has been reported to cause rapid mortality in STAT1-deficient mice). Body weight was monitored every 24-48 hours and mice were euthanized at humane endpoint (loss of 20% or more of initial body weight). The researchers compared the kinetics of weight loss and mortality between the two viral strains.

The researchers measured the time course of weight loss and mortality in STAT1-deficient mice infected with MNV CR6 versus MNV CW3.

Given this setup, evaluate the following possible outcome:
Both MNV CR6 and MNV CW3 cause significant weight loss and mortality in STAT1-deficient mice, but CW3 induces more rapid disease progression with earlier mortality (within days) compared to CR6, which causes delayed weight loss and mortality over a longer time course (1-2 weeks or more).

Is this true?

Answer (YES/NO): YES